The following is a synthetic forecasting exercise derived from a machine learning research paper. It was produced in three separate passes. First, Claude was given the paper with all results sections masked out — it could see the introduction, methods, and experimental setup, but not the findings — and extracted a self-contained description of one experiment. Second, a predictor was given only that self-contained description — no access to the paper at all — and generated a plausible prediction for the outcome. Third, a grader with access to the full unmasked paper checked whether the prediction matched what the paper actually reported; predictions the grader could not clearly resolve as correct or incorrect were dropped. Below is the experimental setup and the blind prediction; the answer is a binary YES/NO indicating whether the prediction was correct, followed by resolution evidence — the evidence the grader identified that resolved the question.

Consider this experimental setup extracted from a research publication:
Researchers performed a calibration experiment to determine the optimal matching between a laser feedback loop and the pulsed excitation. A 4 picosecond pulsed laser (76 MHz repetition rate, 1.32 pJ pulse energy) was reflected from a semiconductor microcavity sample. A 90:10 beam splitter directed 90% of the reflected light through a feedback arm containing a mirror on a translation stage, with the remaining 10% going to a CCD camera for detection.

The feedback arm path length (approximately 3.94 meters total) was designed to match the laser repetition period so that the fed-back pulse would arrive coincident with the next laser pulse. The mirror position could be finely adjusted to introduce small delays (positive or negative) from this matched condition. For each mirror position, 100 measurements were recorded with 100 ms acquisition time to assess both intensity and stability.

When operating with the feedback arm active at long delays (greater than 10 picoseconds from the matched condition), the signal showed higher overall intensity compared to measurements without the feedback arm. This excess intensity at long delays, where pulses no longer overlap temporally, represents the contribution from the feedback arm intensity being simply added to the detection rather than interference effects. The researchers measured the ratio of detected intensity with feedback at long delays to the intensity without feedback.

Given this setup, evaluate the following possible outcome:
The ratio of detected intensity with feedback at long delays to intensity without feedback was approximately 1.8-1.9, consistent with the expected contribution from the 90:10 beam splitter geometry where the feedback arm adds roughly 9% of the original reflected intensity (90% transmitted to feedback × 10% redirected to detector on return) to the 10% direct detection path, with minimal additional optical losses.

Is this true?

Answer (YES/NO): NO